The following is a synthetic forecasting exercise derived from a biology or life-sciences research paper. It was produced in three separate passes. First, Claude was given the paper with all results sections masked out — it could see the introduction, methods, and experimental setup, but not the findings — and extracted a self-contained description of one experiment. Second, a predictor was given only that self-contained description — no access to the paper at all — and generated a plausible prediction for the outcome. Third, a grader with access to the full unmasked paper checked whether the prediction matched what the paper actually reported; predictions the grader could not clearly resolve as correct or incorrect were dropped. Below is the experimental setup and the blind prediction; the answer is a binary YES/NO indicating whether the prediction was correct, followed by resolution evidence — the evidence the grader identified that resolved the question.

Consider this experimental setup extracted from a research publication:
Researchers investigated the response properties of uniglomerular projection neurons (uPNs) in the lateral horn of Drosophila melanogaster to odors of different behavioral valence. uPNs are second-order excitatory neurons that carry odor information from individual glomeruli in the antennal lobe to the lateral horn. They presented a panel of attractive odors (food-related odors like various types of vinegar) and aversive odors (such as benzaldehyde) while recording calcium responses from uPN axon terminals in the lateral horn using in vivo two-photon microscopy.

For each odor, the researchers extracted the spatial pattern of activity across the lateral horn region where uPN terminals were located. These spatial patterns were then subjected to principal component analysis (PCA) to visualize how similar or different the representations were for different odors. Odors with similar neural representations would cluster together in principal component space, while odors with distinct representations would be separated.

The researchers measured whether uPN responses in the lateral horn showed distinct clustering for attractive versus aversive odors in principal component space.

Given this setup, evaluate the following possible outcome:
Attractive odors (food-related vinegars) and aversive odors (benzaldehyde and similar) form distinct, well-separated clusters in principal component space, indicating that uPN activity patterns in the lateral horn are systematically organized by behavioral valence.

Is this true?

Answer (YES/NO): YES